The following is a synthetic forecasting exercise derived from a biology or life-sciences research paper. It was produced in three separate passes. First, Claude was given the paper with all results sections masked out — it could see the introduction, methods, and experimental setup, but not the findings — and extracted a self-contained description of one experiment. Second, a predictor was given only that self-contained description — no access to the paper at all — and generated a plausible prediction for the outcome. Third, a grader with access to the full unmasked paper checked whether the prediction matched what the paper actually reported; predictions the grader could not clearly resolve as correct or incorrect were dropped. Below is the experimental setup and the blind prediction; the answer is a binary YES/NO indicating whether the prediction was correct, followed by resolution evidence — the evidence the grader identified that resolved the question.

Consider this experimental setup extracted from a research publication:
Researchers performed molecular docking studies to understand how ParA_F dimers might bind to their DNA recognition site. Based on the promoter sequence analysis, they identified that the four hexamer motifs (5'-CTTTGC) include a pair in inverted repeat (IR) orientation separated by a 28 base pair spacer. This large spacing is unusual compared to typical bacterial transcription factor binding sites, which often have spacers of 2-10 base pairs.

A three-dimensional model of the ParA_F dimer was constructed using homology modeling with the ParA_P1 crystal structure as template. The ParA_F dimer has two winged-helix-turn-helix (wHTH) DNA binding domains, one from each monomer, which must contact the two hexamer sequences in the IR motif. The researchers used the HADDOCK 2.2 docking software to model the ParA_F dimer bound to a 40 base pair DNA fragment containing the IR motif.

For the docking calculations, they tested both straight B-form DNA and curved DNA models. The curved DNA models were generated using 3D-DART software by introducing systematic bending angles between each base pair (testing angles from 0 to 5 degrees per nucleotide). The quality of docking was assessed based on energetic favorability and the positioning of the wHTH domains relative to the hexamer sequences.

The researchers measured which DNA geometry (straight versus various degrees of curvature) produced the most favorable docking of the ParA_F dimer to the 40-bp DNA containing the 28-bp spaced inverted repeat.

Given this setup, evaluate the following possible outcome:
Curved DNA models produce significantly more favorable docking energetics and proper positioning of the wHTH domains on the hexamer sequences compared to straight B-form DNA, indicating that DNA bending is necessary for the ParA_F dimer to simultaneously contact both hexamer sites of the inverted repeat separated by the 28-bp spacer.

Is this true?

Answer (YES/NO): YES